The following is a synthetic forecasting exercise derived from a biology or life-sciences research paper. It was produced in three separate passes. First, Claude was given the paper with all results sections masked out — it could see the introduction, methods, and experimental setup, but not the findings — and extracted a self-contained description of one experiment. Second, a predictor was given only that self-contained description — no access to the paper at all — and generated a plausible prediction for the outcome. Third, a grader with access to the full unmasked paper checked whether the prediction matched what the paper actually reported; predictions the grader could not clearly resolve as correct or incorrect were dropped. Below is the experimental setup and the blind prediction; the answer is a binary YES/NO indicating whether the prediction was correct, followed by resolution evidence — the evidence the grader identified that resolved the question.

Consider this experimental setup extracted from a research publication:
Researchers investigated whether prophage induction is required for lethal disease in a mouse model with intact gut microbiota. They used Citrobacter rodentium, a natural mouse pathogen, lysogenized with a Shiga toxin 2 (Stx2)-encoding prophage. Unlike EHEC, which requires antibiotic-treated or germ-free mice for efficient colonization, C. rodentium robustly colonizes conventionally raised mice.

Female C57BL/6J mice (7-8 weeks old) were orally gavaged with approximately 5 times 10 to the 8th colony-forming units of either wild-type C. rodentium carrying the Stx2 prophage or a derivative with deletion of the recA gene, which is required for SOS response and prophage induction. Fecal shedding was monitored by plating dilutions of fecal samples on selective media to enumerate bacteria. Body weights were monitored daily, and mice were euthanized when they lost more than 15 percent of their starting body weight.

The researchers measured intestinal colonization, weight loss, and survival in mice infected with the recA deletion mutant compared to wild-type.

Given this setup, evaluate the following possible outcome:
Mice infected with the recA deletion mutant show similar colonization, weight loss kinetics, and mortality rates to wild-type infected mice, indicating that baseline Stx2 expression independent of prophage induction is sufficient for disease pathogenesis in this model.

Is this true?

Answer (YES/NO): NO